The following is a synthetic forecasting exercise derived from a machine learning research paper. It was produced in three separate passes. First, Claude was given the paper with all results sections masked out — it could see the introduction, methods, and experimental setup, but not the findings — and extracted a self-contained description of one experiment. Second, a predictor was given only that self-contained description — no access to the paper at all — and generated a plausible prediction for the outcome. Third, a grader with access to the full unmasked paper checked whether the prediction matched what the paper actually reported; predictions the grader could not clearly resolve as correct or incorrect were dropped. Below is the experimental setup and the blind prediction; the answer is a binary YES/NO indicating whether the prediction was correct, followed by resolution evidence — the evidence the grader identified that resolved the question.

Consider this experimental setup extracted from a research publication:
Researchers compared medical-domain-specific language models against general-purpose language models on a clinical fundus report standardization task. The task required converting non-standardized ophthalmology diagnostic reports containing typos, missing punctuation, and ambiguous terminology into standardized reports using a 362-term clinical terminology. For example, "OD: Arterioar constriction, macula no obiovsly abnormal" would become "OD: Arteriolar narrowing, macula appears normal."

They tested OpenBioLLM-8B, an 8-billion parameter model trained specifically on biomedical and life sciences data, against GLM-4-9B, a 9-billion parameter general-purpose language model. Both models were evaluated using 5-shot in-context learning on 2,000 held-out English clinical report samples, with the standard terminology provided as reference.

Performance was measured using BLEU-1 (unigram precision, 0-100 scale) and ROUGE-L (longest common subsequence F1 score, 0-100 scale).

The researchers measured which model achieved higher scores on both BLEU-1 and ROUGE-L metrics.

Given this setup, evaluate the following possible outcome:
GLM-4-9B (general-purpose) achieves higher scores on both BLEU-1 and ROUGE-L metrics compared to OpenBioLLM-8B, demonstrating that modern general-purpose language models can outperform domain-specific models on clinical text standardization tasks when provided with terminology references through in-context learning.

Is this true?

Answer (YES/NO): YES